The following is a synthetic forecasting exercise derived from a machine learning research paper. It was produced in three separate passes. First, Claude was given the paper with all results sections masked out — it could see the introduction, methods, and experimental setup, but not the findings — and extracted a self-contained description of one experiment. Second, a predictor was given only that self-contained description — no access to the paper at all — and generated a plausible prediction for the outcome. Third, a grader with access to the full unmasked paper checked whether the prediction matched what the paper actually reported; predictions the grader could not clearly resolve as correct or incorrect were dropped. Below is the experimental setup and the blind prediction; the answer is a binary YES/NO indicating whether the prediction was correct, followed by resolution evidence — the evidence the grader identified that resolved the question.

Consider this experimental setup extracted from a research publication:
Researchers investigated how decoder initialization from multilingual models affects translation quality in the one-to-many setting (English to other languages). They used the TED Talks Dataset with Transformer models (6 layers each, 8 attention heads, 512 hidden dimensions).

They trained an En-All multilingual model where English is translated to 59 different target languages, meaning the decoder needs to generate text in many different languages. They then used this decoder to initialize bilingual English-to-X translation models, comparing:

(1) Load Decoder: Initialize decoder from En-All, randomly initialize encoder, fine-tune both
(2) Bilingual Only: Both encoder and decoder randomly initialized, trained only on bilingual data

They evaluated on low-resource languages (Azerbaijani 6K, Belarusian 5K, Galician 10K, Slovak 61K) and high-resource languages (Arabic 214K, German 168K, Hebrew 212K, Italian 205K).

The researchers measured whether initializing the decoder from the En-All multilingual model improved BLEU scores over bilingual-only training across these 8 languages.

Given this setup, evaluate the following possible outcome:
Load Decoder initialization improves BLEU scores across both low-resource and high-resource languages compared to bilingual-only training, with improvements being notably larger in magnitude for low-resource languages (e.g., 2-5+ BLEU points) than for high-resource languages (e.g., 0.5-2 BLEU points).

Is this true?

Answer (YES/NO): NO